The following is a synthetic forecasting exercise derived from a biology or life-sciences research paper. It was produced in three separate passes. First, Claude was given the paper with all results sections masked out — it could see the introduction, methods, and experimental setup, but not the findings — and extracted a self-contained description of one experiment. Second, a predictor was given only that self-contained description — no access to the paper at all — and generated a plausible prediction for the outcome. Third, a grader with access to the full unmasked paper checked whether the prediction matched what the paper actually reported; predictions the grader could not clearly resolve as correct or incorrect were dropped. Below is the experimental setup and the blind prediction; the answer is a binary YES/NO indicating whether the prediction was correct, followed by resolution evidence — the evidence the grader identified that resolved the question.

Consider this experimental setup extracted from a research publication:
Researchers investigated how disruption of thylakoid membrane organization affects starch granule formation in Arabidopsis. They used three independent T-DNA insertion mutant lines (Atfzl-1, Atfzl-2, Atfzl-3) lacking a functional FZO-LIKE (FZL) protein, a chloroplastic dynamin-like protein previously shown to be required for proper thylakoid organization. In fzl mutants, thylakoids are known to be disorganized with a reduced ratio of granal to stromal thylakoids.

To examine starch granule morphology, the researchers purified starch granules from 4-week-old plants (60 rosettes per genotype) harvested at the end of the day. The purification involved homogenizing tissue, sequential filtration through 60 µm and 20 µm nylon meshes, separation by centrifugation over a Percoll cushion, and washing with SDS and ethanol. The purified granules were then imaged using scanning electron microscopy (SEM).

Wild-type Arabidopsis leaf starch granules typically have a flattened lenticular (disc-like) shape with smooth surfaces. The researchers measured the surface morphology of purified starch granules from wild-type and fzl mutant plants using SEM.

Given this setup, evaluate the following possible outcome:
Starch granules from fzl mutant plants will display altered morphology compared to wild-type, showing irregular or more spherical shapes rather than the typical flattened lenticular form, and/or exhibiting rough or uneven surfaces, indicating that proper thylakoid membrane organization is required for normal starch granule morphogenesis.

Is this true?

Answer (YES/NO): YES